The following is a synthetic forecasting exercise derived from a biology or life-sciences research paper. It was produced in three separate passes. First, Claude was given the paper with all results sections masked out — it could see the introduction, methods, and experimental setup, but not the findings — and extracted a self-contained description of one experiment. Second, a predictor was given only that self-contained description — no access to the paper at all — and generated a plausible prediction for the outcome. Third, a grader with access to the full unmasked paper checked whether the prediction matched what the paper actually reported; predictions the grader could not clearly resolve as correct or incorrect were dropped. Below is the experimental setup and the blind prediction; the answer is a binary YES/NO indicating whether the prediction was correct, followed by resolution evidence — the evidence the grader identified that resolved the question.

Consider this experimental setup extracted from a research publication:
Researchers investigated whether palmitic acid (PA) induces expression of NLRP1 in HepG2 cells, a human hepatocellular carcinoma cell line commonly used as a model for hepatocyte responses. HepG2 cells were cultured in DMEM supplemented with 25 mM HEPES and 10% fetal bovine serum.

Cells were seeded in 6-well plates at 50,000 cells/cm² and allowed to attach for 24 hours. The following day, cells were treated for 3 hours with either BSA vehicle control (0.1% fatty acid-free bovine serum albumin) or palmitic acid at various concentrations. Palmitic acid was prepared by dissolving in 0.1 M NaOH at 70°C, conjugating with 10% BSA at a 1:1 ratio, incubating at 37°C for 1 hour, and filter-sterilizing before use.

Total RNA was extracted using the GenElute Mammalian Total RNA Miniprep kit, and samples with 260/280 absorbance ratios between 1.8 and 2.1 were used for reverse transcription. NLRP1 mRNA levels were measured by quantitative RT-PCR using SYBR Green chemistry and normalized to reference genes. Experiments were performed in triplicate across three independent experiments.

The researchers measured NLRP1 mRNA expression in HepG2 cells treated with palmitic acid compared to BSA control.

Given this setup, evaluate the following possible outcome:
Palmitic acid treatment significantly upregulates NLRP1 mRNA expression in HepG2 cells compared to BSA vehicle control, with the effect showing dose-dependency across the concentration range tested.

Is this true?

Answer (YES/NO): NO